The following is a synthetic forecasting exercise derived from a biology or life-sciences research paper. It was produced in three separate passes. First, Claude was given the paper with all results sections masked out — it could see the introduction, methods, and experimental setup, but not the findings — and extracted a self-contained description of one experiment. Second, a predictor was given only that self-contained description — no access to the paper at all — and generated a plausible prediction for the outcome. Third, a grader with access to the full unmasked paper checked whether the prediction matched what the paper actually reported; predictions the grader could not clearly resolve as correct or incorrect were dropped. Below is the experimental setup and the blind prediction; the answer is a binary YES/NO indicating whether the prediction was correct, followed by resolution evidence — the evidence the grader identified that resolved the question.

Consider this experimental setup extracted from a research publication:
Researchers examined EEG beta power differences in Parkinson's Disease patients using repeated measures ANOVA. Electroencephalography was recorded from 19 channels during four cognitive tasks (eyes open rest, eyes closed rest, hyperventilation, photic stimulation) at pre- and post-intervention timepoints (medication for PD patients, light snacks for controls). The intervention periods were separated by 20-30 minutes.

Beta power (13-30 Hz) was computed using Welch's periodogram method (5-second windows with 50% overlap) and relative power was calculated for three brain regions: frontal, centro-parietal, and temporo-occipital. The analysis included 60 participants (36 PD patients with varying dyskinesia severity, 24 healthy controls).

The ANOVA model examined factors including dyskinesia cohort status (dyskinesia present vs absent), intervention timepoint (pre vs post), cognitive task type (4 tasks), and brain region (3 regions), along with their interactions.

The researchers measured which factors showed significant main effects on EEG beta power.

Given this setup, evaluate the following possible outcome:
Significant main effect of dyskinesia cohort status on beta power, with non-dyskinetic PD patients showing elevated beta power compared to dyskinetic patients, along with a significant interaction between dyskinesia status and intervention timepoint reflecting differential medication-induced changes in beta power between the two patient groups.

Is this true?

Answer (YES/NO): NO